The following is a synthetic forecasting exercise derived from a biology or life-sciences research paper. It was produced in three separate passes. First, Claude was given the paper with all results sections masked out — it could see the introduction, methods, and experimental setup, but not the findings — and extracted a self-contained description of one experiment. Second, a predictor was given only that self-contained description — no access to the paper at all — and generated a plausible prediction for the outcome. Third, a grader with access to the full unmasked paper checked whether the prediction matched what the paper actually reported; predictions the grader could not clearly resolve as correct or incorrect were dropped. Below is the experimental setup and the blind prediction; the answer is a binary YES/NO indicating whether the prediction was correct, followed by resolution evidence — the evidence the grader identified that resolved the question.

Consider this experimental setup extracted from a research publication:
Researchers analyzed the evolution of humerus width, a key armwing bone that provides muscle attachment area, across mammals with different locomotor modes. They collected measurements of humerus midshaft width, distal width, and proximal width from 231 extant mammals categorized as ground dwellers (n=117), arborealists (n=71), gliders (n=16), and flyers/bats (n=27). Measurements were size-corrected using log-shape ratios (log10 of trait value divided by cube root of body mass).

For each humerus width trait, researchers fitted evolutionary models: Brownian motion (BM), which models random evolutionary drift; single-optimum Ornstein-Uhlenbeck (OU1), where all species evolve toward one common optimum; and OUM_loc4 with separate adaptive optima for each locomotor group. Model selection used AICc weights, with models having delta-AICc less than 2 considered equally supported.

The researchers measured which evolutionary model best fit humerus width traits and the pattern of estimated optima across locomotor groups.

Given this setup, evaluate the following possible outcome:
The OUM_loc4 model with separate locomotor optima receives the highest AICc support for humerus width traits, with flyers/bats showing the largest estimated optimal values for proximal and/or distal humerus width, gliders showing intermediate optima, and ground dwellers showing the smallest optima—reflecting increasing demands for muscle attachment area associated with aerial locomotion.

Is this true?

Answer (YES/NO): NO